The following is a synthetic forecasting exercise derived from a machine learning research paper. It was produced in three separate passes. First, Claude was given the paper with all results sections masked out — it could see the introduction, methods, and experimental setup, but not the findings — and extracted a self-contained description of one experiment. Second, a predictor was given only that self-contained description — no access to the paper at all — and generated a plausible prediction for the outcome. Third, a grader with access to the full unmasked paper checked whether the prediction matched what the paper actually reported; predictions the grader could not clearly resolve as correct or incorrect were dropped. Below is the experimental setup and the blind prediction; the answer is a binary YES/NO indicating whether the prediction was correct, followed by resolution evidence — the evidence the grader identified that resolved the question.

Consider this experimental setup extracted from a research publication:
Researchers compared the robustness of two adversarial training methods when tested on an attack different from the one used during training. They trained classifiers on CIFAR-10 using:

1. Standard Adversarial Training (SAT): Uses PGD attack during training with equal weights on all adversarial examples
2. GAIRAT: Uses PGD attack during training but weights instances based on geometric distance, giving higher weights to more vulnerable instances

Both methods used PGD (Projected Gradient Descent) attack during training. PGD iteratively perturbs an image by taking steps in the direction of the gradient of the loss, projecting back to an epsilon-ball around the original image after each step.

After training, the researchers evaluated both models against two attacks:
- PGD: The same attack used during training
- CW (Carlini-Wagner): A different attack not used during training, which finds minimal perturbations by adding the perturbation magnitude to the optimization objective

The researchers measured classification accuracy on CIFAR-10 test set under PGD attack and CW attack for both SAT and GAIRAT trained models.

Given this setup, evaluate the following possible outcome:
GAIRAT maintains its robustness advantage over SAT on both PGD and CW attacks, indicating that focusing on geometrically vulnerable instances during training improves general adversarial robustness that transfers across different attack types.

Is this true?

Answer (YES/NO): NO